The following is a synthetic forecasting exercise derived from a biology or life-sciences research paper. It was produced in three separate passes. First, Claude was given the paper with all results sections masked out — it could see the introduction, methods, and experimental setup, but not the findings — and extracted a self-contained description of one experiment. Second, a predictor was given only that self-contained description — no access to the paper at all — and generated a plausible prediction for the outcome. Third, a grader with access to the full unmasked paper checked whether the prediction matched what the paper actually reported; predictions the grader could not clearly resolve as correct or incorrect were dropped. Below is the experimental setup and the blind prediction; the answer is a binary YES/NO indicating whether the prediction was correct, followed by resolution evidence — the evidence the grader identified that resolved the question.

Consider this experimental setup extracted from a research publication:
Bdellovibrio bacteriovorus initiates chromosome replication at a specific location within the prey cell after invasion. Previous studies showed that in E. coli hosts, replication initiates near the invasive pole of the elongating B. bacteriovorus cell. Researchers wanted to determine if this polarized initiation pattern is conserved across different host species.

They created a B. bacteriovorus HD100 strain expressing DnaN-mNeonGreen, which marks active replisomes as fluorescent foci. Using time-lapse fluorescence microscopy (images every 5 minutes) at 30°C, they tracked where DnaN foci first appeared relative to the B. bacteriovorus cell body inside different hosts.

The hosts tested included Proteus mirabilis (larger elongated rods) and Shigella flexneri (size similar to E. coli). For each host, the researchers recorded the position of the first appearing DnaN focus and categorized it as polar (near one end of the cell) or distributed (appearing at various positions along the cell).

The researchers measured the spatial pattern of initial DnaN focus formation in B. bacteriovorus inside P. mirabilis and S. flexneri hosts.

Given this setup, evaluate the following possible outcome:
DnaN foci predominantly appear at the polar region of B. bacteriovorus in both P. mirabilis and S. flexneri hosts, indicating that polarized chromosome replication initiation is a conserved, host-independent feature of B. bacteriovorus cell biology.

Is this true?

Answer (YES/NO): YES